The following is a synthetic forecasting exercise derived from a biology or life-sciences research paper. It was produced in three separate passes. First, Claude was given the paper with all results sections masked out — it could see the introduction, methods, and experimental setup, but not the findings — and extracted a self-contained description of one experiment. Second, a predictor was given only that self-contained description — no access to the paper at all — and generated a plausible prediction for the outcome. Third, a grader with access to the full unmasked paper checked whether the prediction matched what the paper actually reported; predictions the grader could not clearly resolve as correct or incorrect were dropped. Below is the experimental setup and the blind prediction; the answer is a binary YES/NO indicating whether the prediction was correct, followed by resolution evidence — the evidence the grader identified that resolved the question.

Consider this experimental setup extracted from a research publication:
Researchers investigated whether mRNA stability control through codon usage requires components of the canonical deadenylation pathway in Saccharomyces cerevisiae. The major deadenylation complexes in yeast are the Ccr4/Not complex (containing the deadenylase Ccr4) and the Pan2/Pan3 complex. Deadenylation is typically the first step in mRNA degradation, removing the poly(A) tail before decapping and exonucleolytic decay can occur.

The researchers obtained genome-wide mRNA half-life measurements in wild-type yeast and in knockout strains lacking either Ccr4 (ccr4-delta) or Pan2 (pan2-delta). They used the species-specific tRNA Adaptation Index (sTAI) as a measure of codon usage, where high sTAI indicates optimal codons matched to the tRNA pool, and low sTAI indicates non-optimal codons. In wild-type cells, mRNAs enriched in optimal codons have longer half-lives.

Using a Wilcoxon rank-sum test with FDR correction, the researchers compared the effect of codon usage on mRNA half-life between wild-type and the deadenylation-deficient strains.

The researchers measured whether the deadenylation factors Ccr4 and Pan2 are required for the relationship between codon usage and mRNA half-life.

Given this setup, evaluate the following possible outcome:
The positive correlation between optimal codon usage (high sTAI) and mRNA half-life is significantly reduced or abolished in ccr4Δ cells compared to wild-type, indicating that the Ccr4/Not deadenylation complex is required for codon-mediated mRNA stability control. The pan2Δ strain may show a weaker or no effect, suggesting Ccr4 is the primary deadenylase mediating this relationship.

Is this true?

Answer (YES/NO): YES